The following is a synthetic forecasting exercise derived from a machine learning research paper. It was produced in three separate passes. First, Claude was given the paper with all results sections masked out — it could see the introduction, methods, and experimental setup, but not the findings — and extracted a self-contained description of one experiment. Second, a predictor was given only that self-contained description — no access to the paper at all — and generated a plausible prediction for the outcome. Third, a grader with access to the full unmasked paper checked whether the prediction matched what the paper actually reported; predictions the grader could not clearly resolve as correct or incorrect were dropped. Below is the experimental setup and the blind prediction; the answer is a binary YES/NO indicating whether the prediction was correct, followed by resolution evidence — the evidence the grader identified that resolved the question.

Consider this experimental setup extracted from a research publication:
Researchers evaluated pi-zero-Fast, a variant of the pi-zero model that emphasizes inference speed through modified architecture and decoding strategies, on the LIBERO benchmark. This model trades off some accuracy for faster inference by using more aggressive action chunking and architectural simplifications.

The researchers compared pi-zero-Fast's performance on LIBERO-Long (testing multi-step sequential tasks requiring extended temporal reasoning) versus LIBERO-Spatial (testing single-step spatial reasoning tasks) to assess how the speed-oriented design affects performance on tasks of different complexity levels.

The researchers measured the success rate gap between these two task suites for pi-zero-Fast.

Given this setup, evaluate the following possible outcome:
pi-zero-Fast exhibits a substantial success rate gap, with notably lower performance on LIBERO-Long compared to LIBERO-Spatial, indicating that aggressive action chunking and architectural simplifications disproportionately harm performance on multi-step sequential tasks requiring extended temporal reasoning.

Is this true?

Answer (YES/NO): YES